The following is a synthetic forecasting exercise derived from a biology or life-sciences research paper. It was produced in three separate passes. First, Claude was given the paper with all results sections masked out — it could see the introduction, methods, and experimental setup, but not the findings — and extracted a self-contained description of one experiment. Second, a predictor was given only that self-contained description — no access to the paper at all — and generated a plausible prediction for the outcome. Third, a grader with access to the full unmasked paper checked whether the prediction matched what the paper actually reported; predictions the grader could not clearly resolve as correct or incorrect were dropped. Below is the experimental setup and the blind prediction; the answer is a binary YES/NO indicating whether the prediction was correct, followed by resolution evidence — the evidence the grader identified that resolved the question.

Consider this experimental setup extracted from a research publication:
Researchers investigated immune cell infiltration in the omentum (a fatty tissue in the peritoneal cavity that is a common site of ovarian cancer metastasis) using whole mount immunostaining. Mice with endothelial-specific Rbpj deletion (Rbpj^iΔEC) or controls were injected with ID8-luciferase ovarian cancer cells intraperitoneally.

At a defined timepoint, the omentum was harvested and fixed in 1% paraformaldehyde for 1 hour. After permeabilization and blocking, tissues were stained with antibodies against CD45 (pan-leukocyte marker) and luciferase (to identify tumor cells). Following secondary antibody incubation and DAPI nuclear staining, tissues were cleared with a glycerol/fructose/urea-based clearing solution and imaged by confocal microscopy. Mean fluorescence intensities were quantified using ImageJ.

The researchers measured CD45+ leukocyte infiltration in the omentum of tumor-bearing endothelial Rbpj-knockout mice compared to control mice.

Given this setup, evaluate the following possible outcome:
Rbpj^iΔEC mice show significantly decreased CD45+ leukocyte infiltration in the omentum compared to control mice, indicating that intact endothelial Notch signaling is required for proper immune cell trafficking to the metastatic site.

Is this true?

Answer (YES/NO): YES